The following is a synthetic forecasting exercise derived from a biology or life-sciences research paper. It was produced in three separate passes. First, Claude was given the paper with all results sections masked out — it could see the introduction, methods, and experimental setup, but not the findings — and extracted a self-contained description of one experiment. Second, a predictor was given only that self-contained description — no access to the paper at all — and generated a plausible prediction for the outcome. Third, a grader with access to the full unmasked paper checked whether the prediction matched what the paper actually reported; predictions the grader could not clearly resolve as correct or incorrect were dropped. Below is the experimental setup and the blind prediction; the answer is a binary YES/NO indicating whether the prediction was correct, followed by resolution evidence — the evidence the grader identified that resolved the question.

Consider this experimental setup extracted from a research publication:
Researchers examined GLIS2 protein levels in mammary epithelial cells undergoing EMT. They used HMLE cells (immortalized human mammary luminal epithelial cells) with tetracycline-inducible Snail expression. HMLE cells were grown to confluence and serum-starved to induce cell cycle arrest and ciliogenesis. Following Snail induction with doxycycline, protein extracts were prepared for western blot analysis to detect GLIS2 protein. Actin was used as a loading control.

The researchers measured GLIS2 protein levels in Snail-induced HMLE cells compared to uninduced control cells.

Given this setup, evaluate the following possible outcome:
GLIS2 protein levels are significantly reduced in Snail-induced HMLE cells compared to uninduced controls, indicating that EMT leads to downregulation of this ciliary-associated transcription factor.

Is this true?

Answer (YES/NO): NO